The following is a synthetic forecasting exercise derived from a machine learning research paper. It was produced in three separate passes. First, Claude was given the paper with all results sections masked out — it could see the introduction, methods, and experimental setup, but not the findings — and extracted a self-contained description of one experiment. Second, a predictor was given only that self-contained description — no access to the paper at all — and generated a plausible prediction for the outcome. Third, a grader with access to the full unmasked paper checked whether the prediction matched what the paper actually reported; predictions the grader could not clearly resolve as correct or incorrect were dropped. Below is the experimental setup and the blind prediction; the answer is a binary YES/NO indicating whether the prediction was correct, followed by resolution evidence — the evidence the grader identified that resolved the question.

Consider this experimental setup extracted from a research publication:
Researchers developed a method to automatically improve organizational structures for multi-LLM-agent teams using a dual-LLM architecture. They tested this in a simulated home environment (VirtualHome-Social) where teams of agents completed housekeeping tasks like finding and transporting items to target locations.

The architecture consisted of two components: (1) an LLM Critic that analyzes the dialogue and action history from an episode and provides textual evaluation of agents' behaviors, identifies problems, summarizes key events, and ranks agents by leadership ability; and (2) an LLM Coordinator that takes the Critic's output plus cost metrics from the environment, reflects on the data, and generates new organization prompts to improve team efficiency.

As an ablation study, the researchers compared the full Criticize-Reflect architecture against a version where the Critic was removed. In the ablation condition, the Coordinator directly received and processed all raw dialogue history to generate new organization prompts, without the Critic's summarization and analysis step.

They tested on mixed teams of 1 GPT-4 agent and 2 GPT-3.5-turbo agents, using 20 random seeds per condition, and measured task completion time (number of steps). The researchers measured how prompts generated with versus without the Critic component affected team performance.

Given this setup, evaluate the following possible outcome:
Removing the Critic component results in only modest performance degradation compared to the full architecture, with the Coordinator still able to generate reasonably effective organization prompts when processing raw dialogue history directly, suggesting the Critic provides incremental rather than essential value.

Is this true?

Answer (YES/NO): NO